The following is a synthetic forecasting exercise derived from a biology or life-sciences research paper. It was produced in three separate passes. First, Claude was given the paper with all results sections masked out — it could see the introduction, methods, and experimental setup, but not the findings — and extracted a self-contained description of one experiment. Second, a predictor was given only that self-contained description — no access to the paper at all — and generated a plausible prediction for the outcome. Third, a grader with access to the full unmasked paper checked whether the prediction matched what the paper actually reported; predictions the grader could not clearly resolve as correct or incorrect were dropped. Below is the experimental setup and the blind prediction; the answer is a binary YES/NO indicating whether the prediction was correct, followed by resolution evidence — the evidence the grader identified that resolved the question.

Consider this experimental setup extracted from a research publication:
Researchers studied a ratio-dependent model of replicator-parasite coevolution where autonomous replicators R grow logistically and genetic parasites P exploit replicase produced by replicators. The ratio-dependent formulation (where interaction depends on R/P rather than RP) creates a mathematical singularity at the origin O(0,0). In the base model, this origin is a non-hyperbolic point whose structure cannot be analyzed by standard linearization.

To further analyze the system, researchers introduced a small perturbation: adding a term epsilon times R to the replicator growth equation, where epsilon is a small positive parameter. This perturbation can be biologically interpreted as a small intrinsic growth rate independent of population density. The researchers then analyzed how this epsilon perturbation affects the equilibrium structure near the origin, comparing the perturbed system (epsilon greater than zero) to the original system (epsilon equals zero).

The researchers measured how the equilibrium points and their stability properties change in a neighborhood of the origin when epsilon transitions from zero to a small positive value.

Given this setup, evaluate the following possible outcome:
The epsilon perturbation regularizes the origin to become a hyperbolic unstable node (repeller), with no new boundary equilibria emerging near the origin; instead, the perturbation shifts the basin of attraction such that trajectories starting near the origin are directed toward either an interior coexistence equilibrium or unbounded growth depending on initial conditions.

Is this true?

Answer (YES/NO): NO